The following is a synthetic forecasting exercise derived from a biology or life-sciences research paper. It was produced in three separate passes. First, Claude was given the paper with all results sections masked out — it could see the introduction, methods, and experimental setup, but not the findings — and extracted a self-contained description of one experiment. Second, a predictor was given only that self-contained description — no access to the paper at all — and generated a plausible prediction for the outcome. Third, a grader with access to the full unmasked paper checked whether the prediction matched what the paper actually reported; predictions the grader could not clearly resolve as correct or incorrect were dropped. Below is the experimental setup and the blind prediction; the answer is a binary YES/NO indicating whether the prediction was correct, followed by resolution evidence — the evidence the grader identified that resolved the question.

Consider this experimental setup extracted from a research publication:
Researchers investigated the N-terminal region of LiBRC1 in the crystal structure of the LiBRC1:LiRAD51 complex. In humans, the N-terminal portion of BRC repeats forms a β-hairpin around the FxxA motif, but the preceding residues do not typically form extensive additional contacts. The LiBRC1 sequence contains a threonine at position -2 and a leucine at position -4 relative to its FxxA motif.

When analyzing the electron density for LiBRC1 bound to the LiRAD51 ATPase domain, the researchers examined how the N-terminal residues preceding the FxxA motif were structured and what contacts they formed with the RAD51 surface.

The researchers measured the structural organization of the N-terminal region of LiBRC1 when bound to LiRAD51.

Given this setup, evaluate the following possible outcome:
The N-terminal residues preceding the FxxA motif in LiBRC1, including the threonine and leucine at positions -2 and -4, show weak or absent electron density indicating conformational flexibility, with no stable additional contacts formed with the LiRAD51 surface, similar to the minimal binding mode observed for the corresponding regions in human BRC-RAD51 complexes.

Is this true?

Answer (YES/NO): NO